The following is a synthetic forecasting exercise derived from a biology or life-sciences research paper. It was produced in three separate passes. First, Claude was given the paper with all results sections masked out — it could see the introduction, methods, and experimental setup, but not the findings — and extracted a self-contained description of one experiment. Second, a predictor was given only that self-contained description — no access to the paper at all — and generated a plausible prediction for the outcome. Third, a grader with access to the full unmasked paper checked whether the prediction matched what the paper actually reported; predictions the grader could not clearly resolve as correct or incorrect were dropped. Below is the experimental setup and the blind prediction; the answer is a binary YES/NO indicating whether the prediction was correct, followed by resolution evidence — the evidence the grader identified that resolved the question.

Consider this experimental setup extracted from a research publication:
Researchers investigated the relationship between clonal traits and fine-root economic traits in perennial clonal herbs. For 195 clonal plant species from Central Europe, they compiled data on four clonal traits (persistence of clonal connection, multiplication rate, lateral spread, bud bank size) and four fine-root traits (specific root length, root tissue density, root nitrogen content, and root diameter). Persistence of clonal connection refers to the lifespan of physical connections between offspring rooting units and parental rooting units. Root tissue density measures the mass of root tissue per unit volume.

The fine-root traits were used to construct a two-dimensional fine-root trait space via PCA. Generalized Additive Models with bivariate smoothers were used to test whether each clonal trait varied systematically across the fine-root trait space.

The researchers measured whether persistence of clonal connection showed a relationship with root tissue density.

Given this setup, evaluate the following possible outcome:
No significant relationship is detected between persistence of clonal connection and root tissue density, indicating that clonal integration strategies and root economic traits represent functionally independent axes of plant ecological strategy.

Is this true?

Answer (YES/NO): NO